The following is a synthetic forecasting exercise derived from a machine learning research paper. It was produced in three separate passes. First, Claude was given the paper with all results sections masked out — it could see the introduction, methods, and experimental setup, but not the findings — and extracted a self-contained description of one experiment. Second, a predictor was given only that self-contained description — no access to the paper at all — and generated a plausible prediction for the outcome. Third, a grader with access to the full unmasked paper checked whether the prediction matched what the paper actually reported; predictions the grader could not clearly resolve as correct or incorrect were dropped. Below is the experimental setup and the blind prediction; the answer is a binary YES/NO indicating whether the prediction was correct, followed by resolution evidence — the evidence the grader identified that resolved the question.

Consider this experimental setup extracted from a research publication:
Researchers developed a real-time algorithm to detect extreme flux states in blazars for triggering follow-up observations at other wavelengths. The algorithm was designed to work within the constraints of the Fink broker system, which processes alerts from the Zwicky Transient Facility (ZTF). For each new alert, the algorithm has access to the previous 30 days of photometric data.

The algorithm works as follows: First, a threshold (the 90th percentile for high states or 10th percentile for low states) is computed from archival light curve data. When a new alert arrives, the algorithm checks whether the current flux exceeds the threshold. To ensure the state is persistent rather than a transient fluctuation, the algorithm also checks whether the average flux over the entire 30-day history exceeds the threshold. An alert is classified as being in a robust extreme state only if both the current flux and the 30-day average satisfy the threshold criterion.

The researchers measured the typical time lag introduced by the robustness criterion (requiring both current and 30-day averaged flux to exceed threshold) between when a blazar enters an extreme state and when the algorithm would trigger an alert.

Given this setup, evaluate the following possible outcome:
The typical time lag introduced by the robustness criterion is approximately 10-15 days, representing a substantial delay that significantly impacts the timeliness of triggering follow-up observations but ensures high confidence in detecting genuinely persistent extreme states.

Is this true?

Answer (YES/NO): NO